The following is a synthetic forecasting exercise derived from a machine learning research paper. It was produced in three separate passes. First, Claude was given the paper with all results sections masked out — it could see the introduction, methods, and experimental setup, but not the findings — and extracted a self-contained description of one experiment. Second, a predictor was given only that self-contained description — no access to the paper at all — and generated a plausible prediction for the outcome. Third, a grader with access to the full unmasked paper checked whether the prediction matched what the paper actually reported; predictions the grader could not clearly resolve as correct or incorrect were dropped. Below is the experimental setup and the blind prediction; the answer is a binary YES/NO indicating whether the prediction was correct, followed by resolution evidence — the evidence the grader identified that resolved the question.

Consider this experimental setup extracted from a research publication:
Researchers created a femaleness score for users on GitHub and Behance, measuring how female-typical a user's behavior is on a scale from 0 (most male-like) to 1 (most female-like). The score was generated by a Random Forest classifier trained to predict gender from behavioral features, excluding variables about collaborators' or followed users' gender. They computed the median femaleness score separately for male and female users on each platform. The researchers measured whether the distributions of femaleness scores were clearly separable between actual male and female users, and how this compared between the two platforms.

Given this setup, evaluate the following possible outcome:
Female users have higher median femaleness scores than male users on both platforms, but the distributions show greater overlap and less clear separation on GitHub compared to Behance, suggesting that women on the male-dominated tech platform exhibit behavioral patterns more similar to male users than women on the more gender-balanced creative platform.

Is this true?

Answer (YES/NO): NO